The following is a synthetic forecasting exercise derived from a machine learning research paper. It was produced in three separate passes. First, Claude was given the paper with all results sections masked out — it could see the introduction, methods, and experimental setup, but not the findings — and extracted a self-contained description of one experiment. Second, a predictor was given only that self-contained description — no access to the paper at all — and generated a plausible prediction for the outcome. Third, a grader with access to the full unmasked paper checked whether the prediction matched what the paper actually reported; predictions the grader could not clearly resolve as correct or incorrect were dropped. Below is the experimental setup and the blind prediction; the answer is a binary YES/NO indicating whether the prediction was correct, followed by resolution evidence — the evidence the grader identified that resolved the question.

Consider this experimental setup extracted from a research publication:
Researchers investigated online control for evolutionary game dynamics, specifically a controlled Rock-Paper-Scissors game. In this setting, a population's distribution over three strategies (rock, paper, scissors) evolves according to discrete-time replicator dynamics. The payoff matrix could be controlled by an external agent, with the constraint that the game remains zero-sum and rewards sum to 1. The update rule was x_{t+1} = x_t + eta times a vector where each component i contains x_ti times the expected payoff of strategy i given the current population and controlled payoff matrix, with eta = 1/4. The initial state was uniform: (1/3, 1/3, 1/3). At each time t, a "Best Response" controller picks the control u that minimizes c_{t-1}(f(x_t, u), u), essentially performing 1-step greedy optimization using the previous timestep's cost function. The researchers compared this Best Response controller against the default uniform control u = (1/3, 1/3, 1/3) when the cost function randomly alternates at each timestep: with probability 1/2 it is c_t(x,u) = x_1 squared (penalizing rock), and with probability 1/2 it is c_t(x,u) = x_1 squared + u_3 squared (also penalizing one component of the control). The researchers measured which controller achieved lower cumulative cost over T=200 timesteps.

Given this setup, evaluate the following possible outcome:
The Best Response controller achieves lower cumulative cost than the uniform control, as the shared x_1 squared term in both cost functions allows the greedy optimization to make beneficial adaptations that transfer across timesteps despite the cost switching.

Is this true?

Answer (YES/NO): NO